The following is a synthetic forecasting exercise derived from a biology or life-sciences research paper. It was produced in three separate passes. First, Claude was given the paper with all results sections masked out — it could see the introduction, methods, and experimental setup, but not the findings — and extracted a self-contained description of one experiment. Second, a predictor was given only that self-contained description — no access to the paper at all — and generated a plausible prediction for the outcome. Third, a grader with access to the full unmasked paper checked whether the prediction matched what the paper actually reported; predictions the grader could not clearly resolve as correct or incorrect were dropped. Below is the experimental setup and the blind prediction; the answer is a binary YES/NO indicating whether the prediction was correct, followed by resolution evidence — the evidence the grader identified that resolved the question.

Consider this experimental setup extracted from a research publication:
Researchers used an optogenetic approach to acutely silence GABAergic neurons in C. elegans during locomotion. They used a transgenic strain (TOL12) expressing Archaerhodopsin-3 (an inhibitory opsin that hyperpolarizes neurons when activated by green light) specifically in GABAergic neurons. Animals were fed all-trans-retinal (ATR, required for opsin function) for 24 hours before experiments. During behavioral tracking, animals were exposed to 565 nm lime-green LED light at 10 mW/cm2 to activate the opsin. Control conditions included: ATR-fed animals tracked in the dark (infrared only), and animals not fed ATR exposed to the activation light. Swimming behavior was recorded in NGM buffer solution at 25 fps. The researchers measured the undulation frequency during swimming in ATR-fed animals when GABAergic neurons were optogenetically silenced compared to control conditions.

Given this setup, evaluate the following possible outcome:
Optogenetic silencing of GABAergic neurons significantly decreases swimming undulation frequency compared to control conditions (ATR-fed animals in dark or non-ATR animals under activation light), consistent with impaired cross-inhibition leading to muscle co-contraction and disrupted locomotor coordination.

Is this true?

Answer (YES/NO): YES